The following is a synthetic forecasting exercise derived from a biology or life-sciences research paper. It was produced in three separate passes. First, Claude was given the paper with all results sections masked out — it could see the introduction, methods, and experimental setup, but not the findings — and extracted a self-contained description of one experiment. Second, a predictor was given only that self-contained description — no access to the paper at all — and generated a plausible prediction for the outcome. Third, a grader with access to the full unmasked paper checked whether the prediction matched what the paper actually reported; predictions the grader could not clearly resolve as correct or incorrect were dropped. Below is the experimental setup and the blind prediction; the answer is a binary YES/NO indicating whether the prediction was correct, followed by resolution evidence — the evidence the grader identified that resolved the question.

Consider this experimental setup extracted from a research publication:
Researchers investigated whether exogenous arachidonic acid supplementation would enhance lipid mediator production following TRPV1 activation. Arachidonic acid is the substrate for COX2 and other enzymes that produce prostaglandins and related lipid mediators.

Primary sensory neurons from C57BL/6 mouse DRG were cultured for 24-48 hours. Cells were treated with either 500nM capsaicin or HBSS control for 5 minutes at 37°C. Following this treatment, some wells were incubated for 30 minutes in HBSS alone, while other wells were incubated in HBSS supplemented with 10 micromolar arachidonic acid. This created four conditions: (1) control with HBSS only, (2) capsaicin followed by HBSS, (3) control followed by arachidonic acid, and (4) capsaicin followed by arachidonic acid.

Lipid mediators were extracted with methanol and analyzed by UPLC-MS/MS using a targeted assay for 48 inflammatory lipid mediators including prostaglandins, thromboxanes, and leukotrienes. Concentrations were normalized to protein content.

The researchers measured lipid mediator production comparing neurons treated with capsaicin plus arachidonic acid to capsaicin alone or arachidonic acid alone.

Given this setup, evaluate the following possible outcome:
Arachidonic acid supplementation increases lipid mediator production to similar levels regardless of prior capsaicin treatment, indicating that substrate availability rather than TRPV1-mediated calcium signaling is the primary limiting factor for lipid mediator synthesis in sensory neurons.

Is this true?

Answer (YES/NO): NO